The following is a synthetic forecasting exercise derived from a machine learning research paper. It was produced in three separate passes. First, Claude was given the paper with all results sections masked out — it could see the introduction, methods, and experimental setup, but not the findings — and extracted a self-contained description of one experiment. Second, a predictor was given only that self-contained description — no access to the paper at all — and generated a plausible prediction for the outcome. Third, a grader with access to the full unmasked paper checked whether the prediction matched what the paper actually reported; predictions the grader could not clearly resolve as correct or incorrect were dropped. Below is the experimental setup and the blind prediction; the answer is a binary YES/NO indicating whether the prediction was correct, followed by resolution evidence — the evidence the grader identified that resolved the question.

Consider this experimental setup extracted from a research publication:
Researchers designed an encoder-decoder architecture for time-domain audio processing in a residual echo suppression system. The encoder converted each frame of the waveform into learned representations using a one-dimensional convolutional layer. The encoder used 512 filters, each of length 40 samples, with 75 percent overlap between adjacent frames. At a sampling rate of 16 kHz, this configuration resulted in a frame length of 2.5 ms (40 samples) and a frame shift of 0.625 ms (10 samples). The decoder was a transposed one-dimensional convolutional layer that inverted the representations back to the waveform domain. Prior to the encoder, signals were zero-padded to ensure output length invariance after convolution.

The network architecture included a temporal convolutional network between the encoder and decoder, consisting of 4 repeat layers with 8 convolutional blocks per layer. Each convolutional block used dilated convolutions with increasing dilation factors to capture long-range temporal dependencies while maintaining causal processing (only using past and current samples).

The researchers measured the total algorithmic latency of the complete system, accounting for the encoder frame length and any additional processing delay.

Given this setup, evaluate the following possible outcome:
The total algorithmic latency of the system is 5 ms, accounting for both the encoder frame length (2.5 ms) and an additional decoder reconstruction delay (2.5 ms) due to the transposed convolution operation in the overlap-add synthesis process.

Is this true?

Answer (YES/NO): NO